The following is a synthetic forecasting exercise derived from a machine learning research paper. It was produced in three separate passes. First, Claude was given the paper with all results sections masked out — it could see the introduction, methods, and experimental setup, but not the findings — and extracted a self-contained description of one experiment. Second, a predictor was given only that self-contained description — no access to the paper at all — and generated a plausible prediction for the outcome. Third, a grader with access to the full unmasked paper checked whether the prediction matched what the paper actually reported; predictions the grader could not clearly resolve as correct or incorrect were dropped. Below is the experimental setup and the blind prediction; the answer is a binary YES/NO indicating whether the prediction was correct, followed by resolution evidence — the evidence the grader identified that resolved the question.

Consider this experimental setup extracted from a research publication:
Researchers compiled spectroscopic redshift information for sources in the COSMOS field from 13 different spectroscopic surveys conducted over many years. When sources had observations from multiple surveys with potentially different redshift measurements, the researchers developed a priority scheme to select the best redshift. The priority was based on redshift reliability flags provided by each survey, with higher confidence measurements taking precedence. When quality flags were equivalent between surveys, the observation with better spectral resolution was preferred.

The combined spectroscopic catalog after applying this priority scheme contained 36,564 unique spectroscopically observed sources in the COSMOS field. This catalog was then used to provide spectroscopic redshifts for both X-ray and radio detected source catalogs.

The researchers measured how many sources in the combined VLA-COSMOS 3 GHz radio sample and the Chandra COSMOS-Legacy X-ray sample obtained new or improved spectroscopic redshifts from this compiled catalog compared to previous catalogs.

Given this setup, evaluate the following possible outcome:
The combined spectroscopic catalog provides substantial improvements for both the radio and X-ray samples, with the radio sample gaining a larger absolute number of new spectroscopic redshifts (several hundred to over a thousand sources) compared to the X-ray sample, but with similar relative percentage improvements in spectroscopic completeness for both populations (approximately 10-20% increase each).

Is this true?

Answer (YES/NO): NO